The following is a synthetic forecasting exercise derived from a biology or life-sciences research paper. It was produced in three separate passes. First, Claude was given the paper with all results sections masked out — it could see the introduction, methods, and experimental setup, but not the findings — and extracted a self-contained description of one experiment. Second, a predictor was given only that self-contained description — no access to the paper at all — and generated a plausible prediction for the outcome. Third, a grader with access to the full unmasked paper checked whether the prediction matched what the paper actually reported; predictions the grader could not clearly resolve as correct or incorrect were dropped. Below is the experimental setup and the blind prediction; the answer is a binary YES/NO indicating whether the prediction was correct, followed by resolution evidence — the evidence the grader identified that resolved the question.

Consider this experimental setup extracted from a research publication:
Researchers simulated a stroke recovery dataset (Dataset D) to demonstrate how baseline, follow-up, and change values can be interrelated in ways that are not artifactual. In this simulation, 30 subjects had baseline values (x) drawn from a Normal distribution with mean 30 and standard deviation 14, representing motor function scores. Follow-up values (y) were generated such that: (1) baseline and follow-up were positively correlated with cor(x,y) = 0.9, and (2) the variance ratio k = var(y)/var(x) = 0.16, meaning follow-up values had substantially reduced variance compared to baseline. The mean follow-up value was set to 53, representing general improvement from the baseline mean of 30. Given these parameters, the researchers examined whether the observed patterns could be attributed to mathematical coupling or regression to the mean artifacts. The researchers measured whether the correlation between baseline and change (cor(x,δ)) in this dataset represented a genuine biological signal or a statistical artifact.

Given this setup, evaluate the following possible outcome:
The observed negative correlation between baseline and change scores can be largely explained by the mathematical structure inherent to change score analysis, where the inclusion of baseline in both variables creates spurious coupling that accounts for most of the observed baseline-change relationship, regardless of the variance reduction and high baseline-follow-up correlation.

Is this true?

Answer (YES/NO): NO